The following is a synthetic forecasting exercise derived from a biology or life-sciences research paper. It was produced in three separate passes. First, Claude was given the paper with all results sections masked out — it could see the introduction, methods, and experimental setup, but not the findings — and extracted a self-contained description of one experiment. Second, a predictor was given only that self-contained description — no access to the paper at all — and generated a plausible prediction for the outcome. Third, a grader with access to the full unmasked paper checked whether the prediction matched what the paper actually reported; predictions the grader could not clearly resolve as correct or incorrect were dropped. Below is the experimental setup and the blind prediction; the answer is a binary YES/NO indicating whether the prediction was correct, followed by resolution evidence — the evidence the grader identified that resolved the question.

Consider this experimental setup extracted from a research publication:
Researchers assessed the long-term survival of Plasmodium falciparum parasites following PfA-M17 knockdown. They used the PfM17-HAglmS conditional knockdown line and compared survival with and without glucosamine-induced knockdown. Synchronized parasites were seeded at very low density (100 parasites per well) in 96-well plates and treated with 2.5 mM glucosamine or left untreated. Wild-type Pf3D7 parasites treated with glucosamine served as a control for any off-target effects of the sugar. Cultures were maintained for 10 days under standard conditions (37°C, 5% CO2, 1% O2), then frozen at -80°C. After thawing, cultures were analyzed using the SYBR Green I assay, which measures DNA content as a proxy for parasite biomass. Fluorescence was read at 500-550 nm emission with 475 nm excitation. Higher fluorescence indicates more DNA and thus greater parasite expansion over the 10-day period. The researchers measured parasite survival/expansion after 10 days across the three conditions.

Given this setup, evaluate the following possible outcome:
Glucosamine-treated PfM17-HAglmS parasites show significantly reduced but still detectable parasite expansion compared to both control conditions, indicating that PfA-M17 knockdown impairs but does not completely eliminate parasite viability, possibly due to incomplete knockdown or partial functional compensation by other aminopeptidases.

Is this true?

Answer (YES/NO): NO